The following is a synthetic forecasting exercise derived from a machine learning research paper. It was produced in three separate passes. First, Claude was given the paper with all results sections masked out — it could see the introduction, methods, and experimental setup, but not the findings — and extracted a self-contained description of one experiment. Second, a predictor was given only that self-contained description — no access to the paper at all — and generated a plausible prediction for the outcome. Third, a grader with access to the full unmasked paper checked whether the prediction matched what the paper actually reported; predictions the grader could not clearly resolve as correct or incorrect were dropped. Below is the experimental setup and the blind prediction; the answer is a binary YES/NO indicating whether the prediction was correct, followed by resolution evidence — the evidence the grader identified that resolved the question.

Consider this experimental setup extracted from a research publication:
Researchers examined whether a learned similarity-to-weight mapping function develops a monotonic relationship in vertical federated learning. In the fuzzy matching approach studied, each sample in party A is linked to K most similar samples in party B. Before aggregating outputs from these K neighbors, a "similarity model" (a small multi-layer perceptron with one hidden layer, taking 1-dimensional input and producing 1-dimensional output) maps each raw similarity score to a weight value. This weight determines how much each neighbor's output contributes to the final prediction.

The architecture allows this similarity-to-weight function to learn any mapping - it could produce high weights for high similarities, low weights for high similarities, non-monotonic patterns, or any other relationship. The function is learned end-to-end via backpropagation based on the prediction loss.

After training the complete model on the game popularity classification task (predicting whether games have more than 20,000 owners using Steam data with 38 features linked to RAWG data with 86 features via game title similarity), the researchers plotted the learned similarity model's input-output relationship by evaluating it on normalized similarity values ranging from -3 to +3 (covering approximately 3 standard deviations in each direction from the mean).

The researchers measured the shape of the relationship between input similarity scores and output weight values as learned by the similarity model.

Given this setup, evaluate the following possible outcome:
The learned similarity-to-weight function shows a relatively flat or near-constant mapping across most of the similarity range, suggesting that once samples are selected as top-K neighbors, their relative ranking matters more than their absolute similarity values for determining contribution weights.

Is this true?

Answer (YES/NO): NO